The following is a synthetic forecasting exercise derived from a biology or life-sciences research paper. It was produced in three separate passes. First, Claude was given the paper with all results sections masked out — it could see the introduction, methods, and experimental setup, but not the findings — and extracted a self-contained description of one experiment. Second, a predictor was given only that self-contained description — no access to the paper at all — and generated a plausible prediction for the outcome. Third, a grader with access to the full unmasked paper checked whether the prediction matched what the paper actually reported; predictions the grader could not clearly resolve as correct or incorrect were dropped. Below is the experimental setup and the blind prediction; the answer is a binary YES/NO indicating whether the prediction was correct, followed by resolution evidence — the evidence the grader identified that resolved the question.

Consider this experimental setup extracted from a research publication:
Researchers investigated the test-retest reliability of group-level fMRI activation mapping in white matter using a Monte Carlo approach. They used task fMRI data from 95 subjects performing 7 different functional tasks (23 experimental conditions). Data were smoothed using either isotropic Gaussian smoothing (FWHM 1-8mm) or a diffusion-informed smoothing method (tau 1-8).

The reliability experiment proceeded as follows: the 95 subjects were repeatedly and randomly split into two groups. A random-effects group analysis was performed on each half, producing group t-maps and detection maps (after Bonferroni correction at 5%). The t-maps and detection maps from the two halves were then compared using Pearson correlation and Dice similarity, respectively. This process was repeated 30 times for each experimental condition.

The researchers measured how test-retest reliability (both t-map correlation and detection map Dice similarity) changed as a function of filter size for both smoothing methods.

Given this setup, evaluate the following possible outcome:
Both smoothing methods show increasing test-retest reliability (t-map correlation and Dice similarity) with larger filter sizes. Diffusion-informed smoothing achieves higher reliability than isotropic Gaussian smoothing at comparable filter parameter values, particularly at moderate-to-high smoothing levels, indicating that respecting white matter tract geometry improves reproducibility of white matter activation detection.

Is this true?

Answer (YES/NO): NO